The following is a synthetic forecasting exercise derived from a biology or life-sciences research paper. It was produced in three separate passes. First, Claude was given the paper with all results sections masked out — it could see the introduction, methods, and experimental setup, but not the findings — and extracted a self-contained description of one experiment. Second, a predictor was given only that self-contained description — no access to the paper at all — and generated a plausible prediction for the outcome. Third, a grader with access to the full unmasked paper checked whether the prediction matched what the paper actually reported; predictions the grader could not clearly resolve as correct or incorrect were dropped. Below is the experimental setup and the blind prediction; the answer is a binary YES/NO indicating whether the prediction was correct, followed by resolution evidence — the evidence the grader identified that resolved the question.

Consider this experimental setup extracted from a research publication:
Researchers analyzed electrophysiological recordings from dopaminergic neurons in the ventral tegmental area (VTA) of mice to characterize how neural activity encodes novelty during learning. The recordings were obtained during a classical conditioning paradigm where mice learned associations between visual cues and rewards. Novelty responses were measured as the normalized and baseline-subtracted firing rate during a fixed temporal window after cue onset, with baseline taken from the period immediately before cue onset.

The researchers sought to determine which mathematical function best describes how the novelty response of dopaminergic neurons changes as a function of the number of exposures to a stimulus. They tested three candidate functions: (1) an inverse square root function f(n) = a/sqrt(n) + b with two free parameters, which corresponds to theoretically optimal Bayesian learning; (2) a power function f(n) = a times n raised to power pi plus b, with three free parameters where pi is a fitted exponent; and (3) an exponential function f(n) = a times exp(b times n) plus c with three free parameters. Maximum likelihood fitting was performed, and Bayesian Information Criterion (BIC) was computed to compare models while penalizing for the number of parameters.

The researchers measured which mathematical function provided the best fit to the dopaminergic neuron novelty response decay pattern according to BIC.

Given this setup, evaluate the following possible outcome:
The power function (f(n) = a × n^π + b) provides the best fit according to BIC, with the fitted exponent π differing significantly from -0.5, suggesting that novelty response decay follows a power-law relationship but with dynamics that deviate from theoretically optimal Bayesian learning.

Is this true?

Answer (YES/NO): YES